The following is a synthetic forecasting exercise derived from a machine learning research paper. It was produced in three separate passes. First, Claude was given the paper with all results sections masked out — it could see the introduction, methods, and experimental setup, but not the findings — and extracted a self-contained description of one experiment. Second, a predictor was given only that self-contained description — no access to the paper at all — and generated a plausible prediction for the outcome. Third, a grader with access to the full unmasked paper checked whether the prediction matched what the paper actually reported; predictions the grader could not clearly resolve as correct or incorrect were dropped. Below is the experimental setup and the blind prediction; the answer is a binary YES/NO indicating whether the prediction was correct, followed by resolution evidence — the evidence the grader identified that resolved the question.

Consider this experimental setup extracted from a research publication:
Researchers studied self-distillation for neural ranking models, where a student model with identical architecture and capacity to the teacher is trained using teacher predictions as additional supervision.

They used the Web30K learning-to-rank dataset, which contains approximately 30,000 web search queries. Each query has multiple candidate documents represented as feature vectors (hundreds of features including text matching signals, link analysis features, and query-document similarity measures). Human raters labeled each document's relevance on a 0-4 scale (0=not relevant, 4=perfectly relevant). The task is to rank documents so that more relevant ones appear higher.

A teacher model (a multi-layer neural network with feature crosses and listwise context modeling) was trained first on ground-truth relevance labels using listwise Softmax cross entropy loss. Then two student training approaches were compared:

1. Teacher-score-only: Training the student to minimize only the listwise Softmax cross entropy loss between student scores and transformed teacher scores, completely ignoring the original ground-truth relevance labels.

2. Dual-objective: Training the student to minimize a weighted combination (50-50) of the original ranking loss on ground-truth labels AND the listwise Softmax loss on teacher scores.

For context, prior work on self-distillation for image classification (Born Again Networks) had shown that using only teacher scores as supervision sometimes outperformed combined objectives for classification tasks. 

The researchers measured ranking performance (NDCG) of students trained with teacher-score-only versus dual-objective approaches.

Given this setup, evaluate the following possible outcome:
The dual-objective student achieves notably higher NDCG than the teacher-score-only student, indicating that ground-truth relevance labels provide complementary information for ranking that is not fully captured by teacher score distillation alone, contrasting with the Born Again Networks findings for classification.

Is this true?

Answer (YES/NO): YES